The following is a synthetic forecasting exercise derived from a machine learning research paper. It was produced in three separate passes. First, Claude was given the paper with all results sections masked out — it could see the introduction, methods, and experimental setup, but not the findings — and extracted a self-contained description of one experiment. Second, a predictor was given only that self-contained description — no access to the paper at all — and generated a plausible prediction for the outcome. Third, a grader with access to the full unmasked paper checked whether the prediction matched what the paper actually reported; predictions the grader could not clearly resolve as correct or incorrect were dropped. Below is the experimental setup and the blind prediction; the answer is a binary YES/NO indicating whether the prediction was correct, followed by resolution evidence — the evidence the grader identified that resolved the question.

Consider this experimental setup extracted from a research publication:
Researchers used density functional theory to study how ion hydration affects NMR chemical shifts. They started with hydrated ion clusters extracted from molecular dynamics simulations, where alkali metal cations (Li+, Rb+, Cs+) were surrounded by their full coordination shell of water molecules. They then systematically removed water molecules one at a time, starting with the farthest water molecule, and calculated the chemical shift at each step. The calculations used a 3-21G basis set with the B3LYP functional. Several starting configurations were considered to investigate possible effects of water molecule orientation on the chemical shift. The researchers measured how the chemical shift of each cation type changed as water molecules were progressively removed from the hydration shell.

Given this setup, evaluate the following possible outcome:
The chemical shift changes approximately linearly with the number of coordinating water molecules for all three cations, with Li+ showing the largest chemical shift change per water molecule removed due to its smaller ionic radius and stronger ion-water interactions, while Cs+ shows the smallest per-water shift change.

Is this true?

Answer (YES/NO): NO